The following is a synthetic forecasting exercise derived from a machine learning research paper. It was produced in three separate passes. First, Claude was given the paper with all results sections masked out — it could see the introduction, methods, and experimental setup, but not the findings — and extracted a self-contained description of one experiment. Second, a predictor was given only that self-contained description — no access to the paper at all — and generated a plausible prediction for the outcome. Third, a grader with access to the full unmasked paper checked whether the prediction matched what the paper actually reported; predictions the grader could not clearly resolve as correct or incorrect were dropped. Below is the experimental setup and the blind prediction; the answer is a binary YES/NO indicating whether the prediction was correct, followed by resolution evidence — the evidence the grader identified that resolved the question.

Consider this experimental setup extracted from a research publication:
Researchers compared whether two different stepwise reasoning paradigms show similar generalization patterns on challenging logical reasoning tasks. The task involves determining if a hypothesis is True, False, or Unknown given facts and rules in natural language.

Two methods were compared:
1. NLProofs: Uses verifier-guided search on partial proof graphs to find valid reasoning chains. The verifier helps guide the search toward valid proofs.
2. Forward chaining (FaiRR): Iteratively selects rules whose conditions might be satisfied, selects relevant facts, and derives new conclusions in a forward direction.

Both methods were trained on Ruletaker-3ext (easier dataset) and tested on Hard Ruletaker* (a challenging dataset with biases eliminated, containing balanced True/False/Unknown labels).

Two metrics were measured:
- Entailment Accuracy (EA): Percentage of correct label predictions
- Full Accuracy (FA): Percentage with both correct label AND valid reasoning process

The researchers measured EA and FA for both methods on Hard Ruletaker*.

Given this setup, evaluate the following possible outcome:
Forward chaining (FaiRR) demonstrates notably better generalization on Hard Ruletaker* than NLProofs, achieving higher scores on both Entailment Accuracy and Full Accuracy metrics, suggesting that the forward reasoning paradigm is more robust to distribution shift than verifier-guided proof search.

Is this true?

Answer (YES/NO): NO